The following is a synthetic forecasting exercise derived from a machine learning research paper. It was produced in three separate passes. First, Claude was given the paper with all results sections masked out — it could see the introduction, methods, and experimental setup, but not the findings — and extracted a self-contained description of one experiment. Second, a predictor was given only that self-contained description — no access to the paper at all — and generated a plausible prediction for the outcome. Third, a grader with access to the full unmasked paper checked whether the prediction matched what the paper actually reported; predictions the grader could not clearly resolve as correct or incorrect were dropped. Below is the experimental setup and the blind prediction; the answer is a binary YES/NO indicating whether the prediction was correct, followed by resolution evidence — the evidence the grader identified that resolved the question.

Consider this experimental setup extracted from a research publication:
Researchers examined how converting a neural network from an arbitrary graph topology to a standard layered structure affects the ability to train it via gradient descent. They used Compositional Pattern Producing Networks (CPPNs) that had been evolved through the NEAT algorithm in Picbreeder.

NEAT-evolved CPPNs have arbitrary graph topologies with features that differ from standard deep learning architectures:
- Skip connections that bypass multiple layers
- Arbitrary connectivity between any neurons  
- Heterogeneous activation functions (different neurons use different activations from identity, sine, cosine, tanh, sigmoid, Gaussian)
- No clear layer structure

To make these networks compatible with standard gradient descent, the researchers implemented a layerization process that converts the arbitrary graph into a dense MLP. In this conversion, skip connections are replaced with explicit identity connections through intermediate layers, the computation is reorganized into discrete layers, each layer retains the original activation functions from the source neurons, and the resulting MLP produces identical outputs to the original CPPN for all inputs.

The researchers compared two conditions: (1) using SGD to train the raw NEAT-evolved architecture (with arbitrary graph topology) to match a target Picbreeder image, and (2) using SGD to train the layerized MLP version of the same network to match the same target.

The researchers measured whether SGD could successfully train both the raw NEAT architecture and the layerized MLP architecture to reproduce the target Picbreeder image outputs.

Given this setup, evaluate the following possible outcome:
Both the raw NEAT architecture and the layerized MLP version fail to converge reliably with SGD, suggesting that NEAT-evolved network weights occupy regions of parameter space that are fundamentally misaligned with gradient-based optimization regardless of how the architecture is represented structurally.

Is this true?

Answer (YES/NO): NO